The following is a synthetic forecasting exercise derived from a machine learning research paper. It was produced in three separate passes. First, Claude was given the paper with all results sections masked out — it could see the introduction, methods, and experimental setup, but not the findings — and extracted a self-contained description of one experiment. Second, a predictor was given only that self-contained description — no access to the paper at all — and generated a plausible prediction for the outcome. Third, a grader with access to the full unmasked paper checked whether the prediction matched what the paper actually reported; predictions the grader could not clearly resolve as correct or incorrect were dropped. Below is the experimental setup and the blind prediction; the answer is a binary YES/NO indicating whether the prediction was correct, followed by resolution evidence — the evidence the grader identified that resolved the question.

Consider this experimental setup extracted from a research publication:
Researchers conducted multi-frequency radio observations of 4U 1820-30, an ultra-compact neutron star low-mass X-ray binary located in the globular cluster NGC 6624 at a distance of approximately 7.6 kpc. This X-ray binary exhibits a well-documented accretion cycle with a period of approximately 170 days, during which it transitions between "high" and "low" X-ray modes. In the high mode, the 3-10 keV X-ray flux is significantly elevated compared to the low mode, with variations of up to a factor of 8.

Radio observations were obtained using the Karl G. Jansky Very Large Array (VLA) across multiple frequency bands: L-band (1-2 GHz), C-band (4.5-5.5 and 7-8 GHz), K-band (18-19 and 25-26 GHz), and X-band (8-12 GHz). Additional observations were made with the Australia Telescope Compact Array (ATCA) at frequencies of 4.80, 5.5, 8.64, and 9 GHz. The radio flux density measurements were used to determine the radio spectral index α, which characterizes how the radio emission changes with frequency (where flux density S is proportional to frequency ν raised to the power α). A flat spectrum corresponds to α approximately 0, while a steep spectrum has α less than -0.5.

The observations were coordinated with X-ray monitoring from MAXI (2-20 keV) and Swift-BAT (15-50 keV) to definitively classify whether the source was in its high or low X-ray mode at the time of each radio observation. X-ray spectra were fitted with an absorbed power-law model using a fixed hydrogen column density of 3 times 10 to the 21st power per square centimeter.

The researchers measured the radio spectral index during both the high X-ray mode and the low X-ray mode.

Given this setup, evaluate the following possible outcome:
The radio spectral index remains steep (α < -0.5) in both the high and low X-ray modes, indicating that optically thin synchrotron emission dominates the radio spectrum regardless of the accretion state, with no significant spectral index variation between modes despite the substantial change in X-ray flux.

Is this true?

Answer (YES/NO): NO